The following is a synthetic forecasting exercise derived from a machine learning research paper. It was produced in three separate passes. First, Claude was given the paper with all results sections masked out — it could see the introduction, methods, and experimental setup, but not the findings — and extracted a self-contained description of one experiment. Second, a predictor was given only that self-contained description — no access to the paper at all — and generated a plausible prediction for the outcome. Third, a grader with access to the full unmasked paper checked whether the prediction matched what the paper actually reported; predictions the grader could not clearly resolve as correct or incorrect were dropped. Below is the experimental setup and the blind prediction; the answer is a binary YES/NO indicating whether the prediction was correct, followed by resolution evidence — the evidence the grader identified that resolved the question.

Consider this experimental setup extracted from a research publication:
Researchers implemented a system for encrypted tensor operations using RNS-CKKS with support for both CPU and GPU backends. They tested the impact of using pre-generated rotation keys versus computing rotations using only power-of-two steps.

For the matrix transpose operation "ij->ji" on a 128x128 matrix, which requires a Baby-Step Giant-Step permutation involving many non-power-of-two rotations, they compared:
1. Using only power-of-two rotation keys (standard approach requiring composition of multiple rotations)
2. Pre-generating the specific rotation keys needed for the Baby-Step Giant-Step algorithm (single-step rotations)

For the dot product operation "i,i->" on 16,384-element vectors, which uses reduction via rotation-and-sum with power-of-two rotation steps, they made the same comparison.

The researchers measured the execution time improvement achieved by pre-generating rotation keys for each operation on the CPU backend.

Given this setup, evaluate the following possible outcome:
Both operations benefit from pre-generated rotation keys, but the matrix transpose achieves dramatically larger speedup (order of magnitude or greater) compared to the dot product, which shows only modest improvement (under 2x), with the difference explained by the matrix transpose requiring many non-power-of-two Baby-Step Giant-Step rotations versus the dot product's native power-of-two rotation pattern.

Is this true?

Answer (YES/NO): NO